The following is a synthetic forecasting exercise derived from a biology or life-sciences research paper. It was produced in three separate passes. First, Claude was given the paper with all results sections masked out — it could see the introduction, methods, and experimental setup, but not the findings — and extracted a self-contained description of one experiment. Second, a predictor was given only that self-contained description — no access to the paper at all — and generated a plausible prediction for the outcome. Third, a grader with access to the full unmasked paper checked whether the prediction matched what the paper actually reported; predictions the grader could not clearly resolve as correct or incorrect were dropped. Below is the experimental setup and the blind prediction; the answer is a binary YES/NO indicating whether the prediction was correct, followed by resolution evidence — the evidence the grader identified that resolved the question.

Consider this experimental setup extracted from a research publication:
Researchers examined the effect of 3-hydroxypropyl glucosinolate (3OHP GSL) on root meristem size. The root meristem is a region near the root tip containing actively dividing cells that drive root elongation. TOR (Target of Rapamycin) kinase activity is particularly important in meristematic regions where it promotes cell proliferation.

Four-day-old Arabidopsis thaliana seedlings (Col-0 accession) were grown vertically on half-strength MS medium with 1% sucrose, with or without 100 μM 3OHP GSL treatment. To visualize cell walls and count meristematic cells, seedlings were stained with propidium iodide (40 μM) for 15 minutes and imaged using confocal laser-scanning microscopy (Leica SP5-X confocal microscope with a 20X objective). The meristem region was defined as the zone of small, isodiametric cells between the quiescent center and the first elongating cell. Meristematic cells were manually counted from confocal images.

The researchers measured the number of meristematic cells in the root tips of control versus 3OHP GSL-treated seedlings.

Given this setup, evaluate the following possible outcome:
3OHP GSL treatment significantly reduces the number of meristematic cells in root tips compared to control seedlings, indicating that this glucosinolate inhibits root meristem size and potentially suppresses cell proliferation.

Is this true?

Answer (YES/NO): YES